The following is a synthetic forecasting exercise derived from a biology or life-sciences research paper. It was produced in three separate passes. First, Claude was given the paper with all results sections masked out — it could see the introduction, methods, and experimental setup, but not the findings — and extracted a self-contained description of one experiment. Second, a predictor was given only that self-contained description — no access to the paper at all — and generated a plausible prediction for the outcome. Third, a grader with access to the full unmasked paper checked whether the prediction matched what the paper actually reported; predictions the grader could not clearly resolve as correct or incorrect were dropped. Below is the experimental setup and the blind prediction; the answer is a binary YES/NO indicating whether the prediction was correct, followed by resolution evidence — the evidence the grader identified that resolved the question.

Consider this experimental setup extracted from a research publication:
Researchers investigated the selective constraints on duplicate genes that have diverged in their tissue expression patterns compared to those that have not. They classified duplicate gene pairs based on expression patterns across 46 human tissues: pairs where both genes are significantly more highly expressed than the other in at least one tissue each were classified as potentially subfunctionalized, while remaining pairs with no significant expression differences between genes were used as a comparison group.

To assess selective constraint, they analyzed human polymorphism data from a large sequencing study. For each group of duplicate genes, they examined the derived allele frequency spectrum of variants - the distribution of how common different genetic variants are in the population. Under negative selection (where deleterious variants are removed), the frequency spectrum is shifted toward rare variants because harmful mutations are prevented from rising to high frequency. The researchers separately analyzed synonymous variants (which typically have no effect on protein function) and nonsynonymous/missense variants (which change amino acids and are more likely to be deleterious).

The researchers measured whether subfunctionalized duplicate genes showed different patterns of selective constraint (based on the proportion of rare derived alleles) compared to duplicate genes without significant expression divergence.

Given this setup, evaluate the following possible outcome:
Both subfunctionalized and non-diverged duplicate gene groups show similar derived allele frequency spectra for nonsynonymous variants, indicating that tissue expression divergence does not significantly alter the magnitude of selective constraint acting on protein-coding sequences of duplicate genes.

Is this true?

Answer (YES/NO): NO